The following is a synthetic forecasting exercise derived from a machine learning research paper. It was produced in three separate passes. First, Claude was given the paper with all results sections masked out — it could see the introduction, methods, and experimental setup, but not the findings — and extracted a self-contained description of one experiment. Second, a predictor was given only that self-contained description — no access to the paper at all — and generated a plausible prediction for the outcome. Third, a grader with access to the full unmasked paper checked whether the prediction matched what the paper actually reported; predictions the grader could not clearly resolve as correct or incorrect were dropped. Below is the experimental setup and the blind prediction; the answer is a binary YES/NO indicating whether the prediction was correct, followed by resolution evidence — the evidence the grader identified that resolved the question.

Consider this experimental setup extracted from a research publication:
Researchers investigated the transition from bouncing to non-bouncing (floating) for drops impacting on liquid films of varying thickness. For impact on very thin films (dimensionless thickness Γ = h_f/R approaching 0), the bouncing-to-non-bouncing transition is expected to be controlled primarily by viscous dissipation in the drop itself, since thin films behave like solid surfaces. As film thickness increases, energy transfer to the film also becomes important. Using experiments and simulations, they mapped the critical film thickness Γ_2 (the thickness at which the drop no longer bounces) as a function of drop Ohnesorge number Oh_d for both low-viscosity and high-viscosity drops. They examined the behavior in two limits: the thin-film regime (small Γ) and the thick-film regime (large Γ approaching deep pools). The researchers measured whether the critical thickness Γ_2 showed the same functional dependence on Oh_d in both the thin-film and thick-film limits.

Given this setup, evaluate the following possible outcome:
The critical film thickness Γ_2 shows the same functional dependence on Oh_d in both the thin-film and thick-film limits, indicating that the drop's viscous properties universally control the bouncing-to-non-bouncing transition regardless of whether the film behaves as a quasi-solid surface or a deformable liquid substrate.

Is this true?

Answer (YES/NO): NO